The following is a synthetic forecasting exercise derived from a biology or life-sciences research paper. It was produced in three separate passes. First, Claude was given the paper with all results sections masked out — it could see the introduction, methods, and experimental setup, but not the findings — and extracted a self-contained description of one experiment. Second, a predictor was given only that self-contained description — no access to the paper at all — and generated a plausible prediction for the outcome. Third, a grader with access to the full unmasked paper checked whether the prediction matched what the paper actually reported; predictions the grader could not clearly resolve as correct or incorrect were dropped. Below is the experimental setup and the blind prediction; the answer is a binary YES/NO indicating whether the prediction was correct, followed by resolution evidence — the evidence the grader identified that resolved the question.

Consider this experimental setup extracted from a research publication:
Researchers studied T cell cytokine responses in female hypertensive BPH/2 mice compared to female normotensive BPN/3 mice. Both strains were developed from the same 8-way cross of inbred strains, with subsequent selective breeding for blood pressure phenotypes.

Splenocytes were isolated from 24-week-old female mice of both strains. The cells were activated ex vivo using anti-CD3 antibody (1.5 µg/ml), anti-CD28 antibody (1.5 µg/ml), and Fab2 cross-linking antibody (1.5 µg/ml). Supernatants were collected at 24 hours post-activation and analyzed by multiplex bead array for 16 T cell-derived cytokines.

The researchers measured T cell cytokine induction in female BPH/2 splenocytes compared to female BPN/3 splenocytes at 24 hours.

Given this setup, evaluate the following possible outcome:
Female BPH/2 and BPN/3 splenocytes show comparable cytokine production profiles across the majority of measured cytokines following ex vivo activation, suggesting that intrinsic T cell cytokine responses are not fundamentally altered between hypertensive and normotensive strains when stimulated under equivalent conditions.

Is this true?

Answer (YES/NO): YES